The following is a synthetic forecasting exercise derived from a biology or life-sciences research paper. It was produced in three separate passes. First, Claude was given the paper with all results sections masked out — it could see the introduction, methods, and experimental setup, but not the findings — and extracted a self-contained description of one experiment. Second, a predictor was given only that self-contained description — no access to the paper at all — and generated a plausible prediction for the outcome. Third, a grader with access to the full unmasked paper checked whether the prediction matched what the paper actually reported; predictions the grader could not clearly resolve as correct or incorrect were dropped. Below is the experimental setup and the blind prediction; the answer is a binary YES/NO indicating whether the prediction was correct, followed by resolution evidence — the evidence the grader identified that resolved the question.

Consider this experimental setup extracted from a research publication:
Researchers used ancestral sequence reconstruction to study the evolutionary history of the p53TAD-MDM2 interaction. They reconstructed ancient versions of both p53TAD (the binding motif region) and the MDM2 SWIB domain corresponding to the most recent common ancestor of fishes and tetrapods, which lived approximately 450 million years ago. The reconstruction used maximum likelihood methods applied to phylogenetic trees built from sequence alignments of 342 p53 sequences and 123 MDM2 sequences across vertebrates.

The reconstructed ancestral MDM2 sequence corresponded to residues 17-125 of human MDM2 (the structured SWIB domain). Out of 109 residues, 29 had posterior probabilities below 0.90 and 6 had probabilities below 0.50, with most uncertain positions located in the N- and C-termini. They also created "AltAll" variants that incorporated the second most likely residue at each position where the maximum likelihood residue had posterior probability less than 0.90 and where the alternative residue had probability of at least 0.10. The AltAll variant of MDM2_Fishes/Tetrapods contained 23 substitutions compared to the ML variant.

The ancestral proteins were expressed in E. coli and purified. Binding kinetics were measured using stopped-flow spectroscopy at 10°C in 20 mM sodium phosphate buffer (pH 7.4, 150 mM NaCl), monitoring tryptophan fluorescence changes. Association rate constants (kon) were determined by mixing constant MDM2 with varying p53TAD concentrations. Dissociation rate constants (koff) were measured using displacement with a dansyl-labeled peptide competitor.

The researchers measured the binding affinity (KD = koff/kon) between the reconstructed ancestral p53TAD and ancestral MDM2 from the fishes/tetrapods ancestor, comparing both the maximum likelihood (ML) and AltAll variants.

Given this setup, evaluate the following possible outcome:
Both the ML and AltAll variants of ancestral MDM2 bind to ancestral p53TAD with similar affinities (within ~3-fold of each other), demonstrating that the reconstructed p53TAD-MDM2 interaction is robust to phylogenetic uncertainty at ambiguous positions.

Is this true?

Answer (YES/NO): YES